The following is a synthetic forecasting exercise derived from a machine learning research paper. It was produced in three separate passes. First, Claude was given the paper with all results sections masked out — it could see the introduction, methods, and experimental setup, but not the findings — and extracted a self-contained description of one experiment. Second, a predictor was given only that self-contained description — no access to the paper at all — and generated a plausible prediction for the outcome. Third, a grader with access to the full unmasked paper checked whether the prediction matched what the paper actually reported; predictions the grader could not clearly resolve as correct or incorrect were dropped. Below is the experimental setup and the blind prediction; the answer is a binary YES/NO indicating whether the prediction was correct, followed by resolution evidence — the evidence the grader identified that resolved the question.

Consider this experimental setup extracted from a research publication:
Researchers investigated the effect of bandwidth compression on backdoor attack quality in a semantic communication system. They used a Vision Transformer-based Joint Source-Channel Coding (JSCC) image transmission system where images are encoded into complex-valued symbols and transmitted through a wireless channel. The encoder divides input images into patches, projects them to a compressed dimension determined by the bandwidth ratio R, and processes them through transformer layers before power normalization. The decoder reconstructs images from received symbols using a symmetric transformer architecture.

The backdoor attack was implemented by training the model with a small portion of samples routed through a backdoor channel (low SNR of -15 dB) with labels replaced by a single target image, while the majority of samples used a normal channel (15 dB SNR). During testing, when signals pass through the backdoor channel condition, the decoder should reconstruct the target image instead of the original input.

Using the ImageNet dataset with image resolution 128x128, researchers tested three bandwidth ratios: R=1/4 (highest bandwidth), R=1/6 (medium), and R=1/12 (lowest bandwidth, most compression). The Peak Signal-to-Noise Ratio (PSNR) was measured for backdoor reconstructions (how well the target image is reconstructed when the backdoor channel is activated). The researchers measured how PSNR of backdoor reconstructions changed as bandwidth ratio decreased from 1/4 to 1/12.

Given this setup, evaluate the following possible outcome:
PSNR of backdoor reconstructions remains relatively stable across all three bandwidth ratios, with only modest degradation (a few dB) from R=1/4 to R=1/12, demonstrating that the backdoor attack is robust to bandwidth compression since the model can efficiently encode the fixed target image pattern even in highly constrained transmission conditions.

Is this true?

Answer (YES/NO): NO